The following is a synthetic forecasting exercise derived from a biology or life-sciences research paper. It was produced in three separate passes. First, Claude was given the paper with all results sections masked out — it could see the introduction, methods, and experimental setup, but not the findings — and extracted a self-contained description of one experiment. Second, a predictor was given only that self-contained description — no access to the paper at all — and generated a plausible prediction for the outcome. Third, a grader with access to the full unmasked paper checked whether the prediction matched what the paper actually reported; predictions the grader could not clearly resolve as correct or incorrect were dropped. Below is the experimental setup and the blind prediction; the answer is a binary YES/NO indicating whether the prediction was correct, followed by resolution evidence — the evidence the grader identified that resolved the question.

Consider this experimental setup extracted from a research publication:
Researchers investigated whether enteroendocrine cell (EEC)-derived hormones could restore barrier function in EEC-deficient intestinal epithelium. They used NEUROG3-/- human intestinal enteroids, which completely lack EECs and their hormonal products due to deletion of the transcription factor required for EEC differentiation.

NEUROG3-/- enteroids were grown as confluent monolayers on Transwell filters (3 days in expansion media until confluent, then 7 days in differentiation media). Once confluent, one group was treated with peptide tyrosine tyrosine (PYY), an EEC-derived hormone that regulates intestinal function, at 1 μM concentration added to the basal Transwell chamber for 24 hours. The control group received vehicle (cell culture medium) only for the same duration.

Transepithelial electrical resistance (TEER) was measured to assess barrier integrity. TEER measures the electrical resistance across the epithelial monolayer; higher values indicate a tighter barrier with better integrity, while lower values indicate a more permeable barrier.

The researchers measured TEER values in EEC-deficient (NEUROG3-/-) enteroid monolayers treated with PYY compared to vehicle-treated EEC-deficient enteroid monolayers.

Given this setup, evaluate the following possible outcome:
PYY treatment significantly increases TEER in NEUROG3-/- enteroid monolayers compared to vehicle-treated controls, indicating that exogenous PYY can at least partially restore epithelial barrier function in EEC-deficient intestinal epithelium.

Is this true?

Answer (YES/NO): YES